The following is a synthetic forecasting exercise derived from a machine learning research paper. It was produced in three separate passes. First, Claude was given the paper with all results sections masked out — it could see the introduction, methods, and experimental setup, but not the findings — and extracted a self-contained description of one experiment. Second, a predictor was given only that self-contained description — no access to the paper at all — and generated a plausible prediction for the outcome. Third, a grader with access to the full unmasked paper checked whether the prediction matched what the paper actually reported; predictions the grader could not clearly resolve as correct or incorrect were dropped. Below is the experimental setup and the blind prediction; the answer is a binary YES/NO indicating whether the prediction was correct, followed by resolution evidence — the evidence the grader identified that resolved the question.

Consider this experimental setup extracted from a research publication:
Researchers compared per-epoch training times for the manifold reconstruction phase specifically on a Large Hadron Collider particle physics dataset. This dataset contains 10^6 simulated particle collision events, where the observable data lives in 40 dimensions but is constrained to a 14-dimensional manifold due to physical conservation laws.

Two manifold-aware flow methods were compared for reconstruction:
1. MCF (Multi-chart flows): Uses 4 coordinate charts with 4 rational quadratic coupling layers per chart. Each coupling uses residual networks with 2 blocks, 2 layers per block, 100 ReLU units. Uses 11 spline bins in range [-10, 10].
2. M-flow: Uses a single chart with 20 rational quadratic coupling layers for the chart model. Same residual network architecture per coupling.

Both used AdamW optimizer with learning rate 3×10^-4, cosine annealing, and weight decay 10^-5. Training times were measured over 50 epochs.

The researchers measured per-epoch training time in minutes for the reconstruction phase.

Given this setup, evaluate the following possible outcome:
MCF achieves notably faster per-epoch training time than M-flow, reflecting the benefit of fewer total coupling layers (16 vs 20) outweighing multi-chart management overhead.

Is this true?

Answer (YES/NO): YES